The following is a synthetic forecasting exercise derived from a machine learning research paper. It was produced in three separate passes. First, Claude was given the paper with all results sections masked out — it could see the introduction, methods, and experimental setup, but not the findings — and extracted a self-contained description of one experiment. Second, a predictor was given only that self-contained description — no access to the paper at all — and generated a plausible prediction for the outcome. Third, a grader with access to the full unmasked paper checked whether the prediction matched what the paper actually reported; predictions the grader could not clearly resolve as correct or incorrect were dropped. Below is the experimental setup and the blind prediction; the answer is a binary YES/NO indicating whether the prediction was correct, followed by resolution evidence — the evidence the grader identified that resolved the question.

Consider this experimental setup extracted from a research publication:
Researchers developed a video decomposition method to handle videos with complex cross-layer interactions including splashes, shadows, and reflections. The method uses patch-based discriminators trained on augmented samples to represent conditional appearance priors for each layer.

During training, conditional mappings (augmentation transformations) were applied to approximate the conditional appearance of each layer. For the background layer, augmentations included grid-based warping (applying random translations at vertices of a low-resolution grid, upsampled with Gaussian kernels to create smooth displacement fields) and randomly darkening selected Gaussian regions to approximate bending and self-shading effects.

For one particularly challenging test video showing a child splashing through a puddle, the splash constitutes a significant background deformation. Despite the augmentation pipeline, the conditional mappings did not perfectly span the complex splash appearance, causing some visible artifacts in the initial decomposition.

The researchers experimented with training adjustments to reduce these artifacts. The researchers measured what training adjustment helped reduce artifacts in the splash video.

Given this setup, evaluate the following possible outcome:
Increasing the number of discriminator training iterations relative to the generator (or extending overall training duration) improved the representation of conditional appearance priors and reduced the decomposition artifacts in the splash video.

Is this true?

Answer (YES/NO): NO